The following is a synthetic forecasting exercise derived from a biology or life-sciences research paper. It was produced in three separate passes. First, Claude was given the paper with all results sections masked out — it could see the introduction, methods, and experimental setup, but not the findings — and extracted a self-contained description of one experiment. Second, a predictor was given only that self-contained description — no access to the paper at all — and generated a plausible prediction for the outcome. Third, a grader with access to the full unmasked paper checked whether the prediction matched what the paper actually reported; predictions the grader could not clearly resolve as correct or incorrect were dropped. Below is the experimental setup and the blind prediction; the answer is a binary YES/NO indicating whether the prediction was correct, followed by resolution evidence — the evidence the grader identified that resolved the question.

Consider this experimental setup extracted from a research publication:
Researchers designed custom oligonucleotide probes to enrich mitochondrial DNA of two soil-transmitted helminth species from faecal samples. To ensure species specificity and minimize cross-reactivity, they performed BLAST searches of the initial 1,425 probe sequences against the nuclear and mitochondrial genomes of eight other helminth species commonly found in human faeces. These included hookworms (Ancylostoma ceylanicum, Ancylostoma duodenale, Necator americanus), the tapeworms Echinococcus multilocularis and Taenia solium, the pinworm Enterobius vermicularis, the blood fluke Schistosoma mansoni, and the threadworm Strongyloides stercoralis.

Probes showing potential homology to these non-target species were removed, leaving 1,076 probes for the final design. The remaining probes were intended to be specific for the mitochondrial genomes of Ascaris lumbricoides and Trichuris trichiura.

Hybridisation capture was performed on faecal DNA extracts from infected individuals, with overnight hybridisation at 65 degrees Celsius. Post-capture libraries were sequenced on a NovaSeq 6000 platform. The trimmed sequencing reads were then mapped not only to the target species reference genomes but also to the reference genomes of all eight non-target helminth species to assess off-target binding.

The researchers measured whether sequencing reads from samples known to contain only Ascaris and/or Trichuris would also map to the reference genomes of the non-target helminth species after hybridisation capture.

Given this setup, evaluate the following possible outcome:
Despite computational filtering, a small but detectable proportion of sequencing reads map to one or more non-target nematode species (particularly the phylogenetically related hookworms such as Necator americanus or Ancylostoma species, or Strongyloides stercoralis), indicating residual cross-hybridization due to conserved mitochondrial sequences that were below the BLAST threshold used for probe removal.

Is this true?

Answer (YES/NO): NO